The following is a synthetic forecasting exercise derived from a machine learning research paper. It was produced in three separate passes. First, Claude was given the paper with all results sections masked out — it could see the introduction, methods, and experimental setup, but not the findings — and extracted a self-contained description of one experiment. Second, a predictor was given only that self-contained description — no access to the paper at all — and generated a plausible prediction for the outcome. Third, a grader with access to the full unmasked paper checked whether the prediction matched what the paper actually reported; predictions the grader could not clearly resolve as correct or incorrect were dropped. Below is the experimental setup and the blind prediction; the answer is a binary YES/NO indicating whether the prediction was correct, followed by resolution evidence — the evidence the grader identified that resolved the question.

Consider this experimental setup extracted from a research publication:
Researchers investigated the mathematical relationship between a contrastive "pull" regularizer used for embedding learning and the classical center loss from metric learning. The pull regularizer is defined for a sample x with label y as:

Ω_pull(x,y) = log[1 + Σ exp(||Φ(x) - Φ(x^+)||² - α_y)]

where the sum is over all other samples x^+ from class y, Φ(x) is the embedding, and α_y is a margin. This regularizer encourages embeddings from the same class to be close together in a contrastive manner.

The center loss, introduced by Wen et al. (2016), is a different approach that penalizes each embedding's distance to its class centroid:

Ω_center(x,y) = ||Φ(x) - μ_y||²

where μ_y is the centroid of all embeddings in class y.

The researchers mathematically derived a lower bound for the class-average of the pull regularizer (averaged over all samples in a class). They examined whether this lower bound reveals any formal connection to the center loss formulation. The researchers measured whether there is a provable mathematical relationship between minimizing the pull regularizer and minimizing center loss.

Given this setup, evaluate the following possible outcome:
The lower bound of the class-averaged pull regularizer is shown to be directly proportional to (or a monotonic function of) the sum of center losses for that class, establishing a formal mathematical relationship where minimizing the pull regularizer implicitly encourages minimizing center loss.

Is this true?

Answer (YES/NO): YES